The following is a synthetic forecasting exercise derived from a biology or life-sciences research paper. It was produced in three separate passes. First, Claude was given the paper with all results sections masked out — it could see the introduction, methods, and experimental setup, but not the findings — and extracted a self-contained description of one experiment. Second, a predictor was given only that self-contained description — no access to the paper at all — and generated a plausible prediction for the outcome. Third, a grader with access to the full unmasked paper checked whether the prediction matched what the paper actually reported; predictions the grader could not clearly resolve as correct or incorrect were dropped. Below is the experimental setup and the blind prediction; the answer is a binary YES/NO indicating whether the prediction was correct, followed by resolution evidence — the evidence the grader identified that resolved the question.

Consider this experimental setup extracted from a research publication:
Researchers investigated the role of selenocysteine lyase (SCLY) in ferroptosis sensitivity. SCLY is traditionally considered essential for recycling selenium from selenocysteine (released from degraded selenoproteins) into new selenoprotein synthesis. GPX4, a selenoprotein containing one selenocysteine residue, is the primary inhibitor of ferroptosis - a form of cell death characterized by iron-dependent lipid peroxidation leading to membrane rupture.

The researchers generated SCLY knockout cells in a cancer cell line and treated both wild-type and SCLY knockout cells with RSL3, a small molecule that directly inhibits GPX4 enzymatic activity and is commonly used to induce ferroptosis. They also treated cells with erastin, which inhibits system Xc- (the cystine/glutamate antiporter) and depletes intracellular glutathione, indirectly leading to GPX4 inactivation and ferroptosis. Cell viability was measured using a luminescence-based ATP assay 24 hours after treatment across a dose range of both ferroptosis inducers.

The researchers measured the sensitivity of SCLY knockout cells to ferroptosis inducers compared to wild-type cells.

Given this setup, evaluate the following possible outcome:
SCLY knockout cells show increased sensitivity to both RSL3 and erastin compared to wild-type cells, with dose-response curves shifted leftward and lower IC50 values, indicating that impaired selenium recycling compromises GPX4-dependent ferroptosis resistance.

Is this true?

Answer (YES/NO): YES